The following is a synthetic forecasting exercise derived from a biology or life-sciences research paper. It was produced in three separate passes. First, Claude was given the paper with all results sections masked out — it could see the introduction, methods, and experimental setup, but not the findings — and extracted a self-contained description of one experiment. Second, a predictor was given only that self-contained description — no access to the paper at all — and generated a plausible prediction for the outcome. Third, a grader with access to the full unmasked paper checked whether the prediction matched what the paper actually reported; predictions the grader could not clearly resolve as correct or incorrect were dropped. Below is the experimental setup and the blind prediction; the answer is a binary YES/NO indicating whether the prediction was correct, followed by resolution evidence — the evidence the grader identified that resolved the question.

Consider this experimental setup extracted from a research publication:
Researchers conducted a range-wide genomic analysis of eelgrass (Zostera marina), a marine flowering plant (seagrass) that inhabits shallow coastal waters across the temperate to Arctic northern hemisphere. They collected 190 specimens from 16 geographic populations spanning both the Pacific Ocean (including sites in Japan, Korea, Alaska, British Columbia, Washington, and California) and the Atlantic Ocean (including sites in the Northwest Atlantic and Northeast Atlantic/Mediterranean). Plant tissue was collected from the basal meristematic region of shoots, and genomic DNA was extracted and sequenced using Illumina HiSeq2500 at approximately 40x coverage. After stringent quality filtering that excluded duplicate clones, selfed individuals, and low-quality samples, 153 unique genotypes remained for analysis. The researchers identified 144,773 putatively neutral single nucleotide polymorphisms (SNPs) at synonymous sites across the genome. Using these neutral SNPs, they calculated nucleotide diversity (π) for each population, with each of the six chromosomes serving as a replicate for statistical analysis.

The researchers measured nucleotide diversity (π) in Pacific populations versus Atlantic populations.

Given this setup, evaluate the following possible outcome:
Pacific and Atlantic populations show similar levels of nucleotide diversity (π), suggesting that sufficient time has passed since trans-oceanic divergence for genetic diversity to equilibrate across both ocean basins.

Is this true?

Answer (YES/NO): NO